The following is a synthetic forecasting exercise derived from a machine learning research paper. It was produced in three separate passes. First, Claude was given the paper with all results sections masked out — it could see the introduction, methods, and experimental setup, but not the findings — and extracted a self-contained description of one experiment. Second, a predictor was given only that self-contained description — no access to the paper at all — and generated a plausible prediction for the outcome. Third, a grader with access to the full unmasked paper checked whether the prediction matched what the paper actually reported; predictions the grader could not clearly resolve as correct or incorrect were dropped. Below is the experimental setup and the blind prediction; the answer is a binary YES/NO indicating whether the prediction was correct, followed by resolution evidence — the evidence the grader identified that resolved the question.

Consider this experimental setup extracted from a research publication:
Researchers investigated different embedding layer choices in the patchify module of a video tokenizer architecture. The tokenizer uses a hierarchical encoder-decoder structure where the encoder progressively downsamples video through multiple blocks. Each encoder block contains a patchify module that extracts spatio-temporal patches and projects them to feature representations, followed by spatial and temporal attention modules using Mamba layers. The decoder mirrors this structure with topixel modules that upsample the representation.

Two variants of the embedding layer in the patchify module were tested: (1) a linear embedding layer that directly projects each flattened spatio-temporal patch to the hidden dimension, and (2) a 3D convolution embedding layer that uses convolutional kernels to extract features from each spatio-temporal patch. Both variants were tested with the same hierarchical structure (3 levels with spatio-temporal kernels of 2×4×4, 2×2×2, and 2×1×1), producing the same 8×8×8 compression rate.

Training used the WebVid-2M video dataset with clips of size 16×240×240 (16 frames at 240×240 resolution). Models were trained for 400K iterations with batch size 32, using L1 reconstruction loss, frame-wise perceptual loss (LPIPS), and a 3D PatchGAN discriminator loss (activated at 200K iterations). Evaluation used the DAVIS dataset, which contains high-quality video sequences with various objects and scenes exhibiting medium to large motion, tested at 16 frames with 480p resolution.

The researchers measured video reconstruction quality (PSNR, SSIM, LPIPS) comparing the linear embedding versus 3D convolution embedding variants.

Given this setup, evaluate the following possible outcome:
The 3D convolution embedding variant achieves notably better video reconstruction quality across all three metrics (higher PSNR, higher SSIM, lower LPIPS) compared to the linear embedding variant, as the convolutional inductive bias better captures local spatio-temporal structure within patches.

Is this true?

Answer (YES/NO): YES